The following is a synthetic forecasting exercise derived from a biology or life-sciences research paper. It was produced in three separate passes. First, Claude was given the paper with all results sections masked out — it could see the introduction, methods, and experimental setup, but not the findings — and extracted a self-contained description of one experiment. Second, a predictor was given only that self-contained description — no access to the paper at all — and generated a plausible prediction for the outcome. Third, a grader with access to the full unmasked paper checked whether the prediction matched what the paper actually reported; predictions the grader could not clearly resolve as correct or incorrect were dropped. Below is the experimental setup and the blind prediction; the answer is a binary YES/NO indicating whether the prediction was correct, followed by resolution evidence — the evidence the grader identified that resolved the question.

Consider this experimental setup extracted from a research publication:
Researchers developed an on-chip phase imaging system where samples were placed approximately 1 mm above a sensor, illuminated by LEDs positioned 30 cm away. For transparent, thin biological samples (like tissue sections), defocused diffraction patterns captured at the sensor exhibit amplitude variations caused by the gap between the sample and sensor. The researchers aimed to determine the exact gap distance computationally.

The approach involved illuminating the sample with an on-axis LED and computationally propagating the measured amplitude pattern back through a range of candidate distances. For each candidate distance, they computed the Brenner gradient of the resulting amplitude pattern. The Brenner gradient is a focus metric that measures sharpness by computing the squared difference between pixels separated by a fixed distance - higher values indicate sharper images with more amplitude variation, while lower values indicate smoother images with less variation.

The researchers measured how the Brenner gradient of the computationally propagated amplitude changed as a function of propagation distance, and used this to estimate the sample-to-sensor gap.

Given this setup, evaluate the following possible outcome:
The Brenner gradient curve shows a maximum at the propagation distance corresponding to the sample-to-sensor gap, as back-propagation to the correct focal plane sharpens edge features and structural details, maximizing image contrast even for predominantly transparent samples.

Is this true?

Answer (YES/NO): NO